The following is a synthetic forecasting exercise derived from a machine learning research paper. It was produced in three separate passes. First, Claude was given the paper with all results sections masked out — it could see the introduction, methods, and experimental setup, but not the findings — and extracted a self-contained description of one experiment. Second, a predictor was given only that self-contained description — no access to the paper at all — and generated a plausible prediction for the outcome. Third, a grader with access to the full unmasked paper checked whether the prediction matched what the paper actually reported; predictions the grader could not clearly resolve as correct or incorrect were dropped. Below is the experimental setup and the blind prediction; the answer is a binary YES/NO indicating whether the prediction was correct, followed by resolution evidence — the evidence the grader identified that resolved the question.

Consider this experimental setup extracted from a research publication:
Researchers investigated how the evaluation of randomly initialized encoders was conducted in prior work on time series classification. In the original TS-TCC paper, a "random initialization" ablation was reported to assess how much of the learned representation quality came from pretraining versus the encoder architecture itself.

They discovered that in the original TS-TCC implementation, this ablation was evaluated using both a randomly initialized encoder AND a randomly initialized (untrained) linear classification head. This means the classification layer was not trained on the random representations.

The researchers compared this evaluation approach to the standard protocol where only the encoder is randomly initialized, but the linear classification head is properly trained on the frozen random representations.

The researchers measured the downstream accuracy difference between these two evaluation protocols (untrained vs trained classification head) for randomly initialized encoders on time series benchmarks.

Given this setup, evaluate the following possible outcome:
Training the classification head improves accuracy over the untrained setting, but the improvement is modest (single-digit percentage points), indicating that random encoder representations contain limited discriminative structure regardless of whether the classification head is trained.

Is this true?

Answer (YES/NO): NO